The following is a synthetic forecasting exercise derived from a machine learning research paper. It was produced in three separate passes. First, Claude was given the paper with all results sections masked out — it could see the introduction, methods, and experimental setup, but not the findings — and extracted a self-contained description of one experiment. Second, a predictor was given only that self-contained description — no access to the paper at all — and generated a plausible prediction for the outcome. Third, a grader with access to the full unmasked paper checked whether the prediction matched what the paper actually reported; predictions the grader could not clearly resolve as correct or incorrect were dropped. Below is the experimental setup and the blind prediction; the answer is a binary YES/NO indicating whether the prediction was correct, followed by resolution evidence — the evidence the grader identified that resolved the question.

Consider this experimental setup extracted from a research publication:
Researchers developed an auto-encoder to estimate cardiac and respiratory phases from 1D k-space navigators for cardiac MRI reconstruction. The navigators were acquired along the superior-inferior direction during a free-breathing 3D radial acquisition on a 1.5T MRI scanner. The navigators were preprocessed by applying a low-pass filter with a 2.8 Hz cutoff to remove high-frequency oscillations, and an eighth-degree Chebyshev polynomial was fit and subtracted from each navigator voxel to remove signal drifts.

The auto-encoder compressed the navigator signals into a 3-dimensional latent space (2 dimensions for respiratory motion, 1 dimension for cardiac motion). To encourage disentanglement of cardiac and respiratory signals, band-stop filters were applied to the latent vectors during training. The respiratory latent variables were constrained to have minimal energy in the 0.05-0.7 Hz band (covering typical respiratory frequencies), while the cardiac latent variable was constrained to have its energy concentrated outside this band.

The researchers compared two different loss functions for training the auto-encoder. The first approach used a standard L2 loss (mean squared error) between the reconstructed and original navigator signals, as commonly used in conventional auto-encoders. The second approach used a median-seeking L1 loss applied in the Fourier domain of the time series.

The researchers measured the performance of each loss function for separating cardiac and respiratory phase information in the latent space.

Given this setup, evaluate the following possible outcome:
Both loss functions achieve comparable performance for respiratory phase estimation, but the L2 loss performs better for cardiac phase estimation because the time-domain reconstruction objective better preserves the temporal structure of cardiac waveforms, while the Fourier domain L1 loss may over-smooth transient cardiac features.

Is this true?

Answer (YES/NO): NO